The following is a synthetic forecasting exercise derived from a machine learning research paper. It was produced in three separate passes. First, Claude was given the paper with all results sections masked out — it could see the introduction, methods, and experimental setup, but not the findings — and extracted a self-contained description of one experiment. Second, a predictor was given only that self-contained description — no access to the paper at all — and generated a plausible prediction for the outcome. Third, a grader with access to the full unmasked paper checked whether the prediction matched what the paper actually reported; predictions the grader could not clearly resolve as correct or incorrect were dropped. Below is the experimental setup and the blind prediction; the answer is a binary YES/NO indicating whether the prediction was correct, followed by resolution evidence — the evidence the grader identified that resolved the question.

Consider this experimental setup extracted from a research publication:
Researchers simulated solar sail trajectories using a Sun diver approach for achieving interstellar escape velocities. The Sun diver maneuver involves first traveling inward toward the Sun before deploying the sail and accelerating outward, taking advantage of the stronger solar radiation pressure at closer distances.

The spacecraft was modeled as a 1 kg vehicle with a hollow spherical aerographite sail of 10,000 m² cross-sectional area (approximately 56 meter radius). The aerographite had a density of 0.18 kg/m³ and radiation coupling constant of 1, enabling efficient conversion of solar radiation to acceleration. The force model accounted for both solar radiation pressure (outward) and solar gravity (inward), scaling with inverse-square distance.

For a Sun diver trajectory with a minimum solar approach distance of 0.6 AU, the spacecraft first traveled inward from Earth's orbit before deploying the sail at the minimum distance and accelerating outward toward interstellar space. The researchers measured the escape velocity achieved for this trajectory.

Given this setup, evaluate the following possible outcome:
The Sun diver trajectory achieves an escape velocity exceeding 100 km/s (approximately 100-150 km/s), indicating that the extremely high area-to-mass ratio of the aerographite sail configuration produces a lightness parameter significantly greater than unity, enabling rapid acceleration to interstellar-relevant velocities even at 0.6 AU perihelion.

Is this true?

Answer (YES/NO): YES